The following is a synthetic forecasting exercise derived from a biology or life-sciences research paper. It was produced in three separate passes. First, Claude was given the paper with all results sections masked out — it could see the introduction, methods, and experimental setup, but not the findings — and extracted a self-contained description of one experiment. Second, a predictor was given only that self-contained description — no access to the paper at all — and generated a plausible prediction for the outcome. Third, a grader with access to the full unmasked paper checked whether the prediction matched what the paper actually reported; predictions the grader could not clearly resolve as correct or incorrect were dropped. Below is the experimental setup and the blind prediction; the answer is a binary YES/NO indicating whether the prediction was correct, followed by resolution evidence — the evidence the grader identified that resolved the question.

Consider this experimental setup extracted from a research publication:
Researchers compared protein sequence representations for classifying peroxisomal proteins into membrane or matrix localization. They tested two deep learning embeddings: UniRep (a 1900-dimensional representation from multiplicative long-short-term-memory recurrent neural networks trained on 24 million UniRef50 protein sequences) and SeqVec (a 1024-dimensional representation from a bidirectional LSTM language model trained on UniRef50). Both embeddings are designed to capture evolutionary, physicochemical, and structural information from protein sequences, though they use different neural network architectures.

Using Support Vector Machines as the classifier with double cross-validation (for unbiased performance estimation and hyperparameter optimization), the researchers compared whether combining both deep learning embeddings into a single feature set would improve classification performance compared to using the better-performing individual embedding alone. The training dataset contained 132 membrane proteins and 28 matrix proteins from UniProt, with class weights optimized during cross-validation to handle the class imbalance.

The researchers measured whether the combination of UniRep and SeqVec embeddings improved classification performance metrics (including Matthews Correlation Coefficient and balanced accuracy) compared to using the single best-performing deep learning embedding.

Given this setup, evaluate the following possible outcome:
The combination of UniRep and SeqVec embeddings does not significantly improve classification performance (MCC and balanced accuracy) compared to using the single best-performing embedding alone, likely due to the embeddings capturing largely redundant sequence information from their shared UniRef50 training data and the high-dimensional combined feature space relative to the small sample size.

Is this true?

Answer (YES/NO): NO